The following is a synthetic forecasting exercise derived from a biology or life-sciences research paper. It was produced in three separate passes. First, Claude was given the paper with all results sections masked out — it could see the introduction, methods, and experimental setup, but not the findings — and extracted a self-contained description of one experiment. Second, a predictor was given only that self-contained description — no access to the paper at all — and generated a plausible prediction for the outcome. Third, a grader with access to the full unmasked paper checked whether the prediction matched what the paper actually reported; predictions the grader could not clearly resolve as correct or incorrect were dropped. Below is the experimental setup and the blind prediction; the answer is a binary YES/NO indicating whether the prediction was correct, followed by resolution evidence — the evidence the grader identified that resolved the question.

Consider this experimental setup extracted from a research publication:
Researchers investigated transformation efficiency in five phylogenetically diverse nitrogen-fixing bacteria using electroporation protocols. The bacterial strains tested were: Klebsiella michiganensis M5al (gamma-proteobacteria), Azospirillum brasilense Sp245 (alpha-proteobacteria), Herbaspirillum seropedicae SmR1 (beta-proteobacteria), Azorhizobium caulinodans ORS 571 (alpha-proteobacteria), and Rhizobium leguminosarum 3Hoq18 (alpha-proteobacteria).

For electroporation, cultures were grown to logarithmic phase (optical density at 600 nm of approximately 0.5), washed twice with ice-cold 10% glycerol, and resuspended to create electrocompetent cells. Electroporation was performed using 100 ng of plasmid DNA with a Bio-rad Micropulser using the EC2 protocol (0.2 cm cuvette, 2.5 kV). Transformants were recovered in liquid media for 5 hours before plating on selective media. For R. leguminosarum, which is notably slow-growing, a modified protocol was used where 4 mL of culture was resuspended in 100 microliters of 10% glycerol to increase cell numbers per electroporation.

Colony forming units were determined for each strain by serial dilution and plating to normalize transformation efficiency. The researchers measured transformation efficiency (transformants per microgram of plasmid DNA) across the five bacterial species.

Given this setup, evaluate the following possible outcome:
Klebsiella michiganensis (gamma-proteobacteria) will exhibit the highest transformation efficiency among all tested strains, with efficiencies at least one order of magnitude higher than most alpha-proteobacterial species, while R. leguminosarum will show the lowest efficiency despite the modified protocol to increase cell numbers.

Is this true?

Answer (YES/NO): NO